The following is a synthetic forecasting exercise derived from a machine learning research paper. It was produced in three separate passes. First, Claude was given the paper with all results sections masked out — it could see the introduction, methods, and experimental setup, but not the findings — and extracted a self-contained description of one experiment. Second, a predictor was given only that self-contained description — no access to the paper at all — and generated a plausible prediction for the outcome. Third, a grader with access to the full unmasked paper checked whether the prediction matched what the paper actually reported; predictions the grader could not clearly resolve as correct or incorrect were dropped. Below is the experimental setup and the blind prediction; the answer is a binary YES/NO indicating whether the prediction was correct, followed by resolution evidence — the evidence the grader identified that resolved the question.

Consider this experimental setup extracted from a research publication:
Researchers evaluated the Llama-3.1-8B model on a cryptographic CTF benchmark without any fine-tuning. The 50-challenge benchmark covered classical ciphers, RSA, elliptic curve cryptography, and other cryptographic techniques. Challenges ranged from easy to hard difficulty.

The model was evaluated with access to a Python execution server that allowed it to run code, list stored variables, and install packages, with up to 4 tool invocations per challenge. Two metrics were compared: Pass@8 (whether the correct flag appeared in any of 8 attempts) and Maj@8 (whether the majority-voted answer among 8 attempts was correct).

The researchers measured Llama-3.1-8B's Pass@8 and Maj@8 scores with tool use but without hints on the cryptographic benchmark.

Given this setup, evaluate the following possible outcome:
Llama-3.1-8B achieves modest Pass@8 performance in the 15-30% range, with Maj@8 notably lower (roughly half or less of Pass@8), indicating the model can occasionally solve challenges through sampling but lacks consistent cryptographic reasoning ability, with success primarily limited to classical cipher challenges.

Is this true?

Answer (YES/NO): NO